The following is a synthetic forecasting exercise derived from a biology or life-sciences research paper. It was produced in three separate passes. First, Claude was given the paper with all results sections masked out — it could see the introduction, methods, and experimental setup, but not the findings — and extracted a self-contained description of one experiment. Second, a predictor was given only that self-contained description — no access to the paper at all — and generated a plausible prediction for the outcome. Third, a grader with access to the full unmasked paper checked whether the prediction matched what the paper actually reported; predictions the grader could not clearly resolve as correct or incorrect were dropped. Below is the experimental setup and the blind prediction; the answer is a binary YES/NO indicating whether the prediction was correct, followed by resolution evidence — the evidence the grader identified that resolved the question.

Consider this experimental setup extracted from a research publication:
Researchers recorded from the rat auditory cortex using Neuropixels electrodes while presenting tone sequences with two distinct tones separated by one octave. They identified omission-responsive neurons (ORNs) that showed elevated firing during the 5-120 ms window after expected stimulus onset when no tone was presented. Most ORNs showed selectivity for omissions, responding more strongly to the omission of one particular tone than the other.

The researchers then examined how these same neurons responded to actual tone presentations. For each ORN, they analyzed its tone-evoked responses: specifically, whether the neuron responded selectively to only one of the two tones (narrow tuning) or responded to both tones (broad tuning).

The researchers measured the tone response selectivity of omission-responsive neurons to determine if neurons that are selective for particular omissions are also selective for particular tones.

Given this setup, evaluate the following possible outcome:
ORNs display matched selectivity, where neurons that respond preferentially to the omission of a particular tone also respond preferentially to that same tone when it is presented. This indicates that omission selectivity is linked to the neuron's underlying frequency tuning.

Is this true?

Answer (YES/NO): NO